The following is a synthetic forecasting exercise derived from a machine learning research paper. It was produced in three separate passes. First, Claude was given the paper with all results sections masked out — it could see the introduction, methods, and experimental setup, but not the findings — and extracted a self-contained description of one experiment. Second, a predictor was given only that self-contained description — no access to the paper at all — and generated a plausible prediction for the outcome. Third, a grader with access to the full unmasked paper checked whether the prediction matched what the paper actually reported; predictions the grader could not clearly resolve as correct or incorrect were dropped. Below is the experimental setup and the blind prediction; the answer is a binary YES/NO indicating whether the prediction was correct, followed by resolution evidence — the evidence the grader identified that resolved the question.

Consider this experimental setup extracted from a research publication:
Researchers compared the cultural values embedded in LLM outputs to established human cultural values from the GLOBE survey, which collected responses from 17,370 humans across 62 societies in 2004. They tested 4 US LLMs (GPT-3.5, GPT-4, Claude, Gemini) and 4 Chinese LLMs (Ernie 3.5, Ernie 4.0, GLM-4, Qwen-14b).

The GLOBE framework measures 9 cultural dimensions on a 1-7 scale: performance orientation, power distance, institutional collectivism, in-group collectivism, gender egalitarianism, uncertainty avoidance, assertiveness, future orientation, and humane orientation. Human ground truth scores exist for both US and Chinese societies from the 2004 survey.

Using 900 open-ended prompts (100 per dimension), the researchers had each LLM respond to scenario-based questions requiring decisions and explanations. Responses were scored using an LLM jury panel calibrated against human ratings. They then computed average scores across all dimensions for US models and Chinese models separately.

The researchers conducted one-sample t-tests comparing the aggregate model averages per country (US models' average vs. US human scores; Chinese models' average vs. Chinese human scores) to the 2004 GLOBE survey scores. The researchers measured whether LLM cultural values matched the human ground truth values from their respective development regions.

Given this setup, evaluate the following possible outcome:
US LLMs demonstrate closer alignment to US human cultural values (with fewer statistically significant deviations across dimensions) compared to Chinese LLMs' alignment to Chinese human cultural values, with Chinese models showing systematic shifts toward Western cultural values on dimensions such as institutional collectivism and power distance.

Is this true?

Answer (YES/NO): NO